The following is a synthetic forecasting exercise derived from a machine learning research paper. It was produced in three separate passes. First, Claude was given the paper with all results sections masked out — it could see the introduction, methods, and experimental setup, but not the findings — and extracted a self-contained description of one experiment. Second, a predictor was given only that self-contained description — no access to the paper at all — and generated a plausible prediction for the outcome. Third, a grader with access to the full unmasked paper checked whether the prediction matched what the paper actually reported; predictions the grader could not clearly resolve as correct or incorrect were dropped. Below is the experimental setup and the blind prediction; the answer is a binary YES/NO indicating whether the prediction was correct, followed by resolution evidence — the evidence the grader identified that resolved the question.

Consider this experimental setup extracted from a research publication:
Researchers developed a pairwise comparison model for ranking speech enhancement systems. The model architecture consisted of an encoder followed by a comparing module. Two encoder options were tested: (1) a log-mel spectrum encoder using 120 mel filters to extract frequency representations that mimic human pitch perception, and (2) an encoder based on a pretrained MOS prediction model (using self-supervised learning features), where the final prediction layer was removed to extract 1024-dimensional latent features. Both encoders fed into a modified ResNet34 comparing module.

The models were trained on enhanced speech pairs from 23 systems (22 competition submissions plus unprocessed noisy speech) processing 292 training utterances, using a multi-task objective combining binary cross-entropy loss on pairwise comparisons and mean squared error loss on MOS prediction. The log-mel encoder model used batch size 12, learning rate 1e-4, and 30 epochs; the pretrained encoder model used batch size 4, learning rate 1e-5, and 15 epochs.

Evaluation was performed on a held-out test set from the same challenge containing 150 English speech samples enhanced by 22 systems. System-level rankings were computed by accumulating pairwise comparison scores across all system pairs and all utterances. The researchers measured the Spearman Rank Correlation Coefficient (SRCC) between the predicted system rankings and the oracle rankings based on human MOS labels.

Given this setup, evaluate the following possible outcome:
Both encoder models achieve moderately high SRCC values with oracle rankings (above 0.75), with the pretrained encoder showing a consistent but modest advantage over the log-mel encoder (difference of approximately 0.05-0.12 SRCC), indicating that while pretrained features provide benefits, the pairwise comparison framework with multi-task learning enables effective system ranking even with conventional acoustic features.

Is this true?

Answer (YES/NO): NO